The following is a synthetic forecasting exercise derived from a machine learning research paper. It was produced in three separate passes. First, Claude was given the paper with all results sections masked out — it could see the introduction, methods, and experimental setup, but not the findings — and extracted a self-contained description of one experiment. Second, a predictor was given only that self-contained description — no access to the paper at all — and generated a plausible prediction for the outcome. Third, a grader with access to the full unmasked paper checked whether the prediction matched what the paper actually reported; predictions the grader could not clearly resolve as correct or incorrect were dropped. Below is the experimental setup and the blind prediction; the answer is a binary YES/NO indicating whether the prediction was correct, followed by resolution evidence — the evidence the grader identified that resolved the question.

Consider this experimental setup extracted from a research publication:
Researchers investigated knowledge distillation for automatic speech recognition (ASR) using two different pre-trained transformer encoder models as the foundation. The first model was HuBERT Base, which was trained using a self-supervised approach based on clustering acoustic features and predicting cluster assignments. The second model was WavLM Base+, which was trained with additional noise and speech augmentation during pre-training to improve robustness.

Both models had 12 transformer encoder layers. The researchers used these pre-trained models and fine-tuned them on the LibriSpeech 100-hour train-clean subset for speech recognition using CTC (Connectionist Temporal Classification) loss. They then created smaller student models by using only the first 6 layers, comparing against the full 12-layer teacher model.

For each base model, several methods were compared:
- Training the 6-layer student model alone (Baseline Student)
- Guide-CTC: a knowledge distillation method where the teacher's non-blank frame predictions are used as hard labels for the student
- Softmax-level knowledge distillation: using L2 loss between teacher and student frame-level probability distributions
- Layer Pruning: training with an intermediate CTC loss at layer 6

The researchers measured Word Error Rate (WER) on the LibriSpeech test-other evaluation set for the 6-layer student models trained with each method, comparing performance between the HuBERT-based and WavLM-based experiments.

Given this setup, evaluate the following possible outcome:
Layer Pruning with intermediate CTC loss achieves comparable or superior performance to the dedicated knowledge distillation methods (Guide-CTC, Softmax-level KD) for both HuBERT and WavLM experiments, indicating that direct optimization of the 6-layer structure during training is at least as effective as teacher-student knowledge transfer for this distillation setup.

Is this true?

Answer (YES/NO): YES